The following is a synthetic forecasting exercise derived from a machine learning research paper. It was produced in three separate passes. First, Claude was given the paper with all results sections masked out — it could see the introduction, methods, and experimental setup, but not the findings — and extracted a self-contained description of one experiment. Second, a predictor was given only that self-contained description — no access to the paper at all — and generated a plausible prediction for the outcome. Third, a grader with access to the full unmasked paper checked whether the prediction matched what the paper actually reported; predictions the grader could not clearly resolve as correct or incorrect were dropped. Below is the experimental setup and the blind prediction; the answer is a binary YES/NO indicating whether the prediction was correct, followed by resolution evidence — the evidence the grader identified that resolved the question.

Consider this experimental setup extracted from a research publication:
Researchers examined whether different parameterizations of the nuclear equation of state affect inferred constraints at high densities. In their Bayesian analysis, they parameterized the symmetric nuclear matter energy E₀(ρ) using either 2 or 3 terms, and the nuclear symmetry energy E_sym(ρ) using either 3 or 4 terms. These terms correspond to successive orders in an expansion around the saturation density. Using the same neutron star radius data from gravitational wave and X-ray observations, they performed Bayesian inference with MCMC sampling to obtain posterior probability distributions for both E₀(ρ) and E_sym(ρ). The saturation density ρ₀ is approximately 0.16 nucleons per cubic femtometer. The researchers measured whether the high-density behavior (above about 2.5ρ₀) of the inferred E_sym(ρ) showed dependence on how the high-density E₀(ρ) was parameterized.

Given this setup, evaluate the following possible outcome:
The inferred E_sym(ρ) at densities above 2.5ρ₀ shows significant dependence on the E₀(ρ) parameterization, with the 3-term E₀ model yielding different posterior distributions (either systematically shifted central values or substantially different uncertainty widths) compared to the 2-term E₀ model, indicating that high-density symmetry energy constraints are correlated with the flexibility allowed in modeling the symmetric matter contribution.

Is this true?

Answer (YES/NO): YES